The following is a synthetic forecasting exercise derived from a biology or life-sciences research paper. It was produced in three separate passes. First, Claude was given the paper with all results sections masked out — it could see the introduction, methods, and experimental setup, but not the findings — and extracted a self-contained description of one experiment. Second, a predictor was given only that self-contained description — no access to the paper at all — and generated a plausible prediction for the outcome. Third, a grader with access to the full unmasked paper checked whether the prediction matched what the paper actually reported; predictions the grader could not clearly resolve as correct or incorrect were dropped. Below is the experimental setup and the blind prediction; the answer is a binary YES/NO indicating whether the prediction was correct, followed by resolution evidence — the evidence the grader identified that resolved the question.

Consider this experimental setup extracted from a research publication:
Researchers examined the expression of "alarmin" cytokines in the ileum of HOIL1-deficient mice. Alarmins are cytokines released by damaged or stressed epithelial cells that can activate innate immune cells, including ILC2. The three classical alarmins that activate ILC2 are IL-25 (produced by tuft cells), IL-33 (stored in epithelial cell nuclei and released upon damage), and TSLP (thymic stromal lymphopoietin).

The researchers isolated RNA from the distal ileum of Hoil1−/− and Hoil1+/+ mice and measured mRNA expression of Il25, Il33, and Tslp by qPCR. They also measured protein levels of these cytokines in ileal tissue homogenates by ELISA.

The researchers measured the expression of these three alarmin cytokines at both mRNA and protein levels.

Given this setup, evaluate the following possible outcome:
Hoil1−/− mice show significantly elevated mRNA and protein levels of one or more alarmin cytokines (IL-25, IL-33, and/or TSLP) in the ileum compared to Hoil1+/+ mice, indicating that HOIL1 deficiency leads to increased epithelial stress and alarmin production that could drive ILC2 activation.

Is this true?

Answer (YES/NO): NO